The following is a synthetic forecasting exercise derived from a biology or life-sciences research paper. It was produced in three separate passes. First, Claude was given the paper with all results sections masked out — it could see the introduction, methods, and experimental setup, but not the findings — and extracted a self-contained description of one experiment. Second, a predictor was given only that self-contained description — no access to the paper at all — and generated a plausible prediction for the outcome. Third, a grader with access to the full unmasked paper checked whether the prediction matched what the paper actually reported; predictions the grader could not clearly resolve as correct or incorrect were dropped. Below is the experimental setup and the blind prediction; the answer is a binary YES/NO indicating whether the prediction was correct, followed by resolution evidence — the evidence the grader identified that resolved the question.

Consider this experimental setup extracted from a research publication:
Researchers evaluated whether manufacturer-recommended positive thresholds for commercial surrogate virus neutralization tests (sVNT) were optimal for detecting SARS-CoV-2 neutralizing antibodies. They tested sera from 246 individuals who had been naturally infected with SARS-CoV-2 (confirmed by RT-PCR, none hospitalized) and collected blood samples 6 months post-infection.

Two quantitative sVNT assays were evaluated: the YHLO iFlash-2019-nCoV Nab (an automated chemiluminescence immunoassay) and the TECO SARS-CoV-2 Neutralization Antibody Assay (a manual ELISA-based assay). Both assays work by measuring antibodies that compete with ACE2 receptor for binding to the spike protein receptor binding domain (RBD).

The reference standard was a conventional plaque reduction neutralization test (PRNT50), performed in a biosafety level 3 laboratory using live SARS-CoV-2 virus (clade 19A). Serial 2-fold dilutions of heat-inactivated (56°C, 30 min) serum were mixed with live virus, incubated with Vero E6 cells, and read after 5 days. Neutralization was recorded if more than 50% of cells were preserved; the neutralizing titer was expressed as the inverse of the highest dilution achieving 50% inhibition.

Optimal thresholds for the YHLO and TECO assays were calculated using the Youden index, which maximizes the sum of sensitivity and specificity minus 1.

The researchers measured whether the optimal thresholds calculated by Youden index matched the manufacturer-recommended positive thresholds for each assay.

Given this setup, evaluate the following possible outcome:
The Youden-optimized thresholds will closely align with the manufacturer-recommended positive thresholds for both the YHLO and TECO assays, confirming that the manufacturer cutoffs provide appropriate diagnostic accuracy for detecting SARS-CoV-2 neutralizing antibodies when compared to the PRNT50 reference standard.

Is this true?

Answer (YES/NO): NO